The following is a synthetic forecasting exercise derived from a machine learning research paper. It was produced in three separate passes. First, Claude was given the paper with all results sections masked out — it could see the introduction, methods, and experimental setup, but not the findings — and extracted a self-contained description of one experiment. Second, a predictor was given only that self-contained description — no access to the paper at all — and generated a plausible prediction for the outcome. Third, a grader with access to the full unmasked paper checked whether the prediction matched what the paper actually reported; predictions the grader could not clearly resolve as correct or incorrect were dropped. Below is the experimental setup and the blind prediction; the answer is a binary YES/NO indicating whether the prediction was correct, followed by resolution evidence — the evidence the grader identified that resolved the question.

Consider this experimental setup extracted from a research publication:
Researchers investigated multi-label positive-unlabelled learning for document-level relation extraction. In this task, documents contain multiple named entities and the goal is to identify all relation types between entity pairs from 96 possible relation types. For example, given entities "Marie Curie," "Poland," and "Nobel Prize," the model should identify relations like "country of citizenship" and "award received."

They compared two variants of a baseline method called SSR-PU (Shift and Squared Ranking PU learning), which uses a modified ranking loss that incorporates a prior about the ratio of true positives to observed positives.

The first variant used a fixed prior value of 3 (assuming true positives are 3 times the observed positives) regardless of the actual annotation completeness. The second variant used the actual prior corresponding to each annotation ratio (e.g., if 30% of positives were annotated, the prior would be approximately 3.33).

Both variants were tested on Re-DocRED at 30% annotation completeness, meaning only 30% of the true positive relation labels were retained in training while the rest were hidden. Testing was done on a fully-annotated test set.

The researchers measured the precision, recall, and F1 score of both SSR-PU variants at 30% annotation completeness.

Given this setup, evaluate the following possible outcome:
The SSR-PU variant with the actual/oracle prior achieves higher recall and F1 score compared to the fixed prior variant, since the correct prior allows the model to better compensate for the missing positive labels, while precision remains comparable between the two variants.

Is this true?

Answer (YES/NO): NO